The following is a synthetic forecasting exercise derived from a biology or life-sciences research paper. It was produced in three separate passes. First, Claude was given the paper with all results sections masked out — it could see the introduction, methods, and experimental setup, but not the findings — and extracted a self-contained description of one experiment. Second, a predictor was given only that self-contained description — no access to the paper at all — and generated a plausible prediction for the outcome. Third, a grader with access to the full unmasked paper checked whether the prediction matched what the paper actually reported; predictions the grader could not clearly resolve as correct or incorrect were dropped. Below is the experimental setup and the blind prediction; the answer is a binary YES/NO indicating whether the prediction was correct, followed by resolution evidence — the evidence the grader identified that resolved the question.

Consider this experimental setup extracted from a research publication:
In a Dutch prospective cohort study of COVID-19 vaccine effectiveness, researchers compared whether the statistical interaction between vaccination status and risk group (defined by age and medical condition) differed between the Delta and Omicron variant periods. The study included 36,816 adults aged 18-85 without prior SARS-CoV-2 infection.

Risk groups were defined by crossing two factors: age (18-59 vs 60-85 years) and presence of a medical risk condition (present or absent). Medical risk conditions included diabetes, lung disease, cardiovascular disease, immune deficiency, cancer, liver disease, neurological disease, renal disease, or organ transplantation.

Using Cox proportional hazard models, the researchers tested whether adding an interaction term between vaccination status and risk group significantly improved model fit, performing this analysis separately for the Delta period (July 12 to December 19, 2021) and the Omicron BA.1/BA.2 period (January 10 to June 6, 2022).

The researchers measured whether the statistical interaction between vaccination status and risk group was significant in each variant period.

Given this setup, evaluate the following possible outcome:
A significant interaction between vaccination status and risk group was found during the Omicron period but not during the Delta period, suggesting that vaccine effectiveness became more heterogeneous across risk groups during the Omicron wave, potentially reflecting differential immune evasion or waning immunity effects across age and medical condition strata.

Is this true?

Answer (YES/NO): YES